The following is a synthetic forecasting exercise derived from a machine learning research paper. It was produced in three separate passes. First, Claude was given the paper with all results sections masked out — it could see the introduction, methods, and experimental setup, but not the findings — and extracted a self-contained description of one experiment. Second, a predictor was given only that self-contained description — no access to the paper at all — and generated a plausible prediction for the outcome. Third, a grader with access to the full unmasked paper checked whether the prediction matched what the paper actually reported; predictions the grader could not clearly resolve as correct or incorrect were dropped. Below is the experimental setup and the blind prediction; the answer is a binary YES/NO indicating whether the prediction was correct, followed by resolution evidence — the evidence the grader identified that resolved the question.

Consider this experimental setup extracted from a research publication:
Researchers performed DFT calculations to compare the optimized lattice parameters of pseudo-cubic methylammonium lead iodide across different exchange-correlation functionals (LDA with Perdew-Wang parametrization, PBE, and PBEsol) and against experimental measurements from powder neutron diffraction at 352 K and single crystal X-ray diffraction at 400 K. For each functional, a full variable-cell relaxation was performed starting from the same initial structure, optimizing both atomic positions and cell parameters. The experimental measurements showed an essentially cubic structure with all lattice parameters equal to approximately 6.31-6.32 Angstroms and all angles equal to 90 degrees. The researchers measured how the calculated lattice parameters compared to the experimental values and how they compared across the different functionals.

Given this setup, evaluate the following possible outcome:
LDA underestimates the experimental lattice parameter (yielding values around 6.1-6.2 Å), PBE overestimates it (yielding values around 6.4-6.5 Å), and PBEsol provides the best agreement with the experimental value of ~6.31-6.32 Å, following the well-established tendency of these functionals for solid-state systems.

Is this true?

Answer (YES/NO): YES